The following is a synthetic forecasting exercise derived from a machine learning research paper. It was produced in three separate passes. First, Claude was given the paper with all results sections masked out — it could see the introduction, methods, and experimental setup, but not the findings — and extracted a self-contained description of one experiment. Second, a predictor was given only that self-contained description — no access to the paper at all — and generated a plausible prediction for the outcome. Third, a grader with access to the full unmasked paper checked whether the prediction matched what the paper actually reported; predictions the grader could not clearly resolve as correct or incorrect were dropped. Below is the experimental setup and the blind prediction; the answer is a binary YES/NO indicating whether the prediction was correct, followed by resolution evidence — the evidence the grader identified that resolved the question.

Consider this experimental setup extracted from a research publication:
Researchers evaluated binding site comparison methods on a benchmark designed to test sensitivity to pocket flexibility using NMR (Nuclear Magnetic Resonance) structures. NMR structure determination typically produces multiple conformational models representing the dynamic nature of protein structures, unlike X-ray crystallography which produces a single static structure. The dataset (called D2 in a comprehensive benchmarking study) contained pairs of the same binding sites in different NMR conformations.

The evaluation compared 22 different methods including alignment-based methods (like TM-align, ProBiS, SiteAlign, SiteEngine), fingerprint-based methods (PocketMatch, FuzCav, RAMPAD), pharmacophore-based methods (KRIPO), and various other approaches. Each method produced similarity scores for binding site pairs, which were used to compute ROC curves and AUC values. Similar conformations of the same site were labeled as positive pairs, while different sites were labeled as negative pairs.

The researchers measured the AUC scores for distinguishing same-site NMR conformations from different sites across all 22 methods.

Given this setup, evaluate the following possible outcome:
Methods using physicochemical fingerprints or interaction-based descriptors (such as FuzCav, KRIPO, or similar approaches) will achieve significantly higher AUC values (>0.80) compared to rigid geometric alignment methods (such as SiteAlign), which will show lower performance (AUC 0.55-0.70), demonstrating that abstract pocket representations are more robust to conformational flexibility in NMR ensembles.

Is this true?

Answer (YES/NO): NO